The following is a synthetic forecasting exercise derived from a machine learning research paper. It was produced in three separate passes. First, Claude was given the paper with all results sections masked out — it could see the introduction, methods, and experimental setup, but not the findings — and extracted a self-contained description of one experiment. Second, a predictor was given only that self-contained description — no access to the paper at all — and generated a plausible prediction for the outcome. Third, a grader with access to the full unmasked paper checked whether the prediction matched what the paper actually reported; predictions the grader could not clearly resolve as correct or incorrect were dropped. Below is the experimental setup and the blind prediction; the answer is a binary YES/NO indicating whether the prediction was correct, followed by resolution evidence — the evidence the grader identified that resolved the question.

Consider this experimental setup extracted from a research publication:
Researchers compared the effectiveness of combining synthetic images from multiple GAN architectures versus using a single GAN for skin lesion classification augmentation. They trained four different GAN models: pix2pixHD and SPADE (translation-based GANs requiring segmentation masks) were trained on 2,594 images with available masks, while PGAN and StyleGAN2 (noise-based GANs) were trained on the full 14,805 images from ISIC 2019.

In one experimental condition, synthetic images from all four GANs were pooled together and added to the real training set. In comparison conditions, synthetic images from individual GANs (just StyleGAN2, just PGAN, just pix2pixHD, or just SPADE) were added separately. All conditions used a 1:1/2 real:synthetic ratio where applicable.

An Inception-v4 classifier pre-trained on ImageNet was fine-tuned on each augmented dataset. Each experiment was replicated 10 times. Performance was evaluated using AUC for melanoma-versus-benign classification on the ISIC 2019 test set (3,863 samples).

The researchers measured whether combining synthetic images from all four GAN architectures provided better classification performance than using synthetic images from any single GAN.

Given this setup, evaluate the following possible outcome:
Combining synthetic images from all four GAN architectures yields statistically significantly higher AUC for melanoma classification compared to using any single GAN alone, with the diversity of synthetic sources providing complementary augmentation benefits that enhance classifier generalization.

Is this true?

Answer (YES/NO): NO